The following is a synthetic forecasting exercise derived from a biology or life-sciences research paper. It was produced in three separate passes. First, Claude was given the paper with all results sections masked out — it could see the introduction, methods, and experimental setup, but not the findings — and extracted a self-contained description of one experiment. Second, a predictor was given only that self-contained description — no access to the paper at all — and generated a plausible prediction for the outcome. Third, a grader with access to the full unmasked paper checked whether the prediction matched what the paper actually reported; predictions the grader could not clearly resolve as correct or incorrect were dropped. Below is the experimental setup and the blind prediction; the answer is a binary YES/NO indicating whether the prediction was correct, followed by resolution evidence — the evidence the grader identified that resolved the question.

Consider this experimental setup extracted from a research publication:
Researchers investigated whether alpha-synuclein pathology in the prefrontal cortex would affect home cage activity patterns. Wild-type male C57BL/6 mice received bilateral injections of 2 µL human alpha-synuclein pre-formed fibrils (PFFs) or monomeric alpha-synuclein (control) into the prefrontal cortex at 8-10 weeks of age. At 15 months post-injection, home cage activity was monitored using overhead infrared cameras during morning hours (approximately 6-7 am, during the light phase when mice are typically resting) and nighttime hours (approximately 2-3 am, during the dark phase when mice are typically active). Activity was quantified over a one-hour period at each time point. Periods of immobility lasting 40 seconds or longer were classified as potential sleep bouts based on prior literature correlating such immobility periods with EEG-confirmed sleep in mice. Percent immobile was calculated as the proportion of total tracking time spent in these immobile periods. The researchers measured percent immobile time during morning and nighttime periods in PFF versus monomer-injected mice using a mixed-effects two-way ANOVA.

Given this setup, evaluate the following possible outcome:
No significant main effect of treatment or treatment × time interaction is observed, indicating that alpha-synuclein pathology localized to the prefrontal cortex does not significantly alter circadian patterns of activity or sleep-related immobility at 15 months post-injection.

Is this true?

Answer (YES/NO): YES